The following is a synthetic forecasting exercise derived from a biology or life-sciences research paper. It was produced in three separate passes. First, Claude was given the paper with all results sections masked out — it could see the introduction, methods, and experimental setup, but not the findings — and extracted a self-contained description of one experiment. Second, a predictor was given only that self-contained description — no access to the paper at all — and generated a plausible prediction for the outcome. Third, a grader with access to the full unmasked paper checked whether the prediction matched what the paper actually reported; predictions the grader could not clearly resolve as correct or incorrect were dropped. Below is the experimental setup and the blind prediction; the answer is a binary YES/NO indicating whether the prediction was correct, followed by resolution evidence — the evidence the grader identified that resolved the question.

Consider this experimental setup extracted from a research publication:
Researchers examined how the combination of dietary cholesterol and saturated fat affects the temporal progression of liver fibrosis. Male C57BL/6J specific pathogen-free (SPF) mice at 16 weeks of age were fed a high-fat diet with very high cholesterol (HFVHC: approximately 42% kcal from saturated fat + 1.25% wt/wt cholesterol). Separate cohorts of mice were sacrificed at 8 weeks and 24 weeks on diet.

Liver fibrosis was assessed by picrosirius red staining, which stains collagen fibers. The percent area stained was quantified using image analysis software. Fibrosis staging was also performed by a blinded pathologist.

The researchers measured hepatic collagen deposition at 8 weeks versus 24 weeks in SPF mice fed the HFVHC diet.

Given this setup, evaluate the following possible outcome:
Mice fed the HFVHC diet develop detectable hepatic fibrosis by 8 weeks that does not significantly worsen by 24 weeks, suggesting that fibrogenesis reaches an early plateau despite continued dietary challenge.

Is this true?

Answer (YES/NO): NO